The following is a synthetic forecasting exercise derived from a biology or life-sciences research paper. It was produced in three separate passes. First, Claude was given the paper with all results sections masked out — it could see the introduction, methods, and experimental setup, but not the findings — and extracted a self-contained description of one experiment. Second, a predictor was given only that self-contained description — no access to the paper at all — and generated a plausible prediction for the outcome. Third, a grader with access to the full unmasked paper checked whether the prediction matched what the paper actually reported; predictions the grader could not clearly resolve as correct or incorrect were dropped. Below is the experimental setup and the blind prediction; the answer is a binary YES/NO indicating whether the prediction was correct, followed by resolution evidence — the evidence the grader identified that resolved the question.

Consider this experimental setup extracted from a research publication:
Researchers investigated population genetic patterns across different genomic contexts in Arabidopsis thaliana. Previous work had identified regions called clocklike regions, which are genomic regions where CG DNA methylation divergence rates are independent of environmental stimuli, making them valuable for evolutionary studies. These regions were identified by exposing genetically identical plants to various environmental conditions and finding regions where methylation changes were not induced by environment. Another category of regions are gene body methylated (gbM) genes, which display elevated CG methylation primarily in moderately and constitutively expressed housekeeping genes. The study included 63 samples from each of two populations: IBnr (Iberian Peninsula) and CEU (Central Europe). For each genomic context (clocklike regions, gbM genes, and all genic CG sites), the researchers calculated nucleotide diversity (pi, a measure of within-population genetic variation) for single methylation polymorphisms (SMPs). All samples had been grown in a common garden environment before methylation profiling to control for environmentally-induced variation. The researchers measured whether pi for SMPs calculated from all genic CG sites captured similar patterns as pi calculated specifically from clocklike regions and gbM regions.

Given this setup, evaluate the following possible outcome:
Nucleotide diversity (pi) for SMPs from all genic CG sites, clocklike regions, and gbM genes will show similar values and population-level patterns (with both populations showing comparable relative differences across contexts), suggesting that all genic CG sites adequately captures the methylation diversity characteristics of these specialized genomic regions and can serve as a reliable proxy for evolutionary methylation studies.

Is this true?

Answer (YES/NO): NO